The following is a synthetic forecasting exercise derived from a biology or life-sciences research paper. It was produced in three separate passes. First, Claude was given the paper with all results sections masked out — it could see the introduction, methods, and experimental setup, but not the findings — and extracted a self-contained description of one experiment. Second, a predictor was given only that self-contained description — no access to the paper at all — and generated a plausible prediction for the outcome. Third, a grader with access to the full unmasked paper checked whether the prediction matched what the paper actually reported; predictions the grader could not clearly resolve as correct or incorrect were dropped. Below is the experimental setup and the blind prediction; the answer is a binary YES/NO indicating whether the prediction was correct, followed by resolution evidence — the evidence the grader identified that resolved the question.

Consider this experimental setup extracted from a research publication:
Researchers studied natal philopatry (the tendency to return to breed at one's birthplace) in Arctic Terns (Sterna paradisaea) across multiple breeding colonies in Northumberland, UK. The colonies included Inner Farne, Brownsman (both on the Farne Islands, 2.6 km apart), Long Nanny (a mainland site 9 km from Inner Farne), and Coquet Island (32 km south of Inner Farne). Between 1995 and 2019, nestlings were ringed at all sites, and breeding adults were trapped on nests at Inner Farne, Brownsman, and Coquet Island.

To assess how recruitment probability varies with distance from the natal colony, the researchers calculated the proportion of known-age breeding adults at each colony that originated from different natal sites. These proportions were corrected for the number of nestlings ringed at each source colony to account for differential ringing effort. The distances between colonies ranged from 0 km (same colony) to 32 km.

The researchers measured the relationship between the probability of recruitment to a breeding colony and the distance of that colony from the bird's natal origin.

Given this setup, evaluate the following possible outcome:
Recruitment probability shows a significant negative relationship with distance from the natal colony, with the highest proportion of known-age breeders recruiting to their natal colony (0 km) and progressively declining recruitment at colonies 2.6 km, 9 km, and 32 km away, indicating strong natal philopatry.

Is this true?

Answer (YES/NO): NO